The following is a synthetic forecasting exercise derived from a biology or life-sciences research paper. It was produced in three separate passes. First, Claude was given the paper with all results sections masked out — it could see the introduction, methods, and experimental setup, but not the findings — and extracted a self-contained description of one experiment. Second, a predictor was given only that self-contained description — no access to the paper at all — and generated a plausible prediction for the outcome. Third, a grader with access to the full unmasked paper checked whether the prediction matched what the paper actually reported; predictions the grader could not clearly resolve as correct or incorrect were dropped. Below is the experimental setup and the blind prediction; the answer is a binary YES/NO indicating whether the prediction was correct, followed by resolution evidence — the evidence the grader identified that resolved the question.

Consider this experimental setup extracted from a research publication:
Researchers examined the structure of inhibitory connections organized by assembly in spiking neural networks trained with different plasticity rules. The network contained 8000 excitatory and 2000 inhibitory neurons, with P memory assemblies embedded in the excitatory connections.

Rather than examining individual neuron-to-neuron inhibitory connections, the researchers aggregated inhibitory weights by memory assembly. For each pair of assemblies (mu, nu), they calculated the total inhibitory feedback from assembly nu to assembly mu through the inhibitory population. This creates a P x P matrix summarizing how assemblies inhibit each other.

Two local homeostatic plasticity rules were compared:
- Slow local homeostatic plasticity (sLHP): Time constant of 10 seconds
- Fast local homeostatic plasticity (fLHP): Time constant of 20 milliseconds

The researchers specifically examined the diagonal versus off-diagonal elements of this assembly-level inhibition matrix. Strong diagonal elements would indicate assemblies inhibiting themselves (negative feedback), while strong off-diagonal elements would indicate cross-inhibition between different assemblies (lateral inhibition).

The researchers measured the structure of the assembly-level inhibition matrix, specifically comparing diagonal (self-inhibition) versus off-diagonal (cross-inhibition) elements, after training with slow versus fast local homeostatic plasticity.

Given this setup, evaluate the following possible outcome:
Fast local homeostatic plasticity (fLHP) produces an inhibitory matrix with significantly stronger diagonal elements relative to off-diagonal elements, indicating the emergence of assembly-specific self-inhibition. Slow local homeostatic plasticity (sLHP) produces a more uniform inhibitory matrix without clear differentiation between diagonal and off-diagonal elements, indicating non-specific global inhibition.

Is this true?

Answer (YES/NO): YES